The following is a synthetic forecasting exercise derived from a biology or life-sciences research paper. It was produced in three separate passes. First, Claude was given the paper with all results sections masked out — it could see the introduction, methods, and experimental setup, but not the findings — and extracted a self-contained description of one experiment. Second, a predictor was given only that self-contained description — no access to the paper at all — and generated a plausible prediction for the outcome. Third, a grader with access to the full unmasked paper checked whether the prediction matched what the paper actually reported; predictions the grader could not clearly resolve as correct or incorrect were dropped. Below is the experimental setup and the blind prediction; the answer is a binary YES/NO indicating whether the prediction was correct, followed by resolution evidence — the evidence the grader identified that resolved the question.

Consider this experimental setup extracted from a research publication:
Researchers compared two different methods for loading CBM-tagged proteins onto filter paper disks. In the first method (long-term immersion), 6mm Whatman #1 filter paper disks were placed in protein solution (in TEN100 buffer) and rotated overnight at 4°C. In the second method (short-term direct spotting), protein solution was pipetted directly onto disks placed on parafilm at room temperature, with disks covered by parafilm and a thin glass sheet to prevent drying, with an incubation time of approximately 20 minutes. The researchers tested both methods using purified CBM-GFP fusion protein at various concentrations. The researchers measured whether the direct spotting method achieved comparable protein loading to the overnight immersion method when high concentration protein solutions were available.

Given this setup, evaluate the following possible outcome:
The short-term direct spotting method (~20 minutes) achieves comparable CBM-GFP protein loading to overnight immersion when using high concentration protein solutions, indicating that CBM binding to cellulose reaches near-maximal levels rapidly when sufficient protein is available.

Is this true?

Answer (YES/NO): YES